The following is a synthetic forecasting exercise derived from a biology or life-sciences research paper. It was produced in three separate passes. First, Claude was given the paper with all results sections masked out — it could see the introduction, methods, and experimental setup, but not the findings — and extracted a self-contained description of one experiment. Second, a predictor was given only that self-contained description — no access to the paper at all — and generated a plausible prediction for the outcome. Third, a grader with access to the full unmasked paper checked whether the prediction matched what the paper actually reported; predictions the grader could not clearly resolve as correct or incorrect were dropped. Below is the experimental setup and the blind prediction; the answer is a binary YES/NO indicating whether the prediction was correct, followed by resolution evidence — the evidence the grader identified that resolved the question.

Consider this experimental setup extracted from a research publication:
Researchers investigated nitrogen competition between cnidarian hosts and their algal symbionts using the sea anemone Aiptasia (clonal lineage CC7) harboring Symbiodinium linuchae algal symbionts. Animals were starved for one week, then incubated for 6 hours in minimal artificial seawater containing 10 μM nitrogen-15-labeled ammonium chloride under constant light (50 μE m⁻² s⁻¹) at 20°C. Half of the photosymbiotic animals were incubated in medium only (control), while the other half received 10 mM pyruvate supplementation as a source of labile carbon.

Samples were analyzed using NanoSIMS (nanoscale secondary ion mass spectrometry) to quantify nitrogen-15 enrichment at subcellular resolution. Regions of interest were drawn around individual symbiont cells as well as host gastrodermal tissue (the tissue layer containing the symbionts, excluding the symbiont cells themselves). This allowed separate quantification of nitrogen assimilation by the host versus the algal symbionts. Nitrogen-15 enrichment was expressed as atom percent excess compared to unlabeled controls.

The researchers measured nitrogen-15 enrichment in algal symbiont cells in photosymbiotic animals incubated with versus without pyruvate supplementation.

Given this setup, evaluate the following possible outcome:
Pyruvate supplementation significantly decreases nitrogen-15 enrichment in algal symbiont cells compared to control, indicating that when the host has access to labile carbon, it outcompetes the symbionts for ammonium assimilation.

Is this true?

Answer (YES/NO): YES